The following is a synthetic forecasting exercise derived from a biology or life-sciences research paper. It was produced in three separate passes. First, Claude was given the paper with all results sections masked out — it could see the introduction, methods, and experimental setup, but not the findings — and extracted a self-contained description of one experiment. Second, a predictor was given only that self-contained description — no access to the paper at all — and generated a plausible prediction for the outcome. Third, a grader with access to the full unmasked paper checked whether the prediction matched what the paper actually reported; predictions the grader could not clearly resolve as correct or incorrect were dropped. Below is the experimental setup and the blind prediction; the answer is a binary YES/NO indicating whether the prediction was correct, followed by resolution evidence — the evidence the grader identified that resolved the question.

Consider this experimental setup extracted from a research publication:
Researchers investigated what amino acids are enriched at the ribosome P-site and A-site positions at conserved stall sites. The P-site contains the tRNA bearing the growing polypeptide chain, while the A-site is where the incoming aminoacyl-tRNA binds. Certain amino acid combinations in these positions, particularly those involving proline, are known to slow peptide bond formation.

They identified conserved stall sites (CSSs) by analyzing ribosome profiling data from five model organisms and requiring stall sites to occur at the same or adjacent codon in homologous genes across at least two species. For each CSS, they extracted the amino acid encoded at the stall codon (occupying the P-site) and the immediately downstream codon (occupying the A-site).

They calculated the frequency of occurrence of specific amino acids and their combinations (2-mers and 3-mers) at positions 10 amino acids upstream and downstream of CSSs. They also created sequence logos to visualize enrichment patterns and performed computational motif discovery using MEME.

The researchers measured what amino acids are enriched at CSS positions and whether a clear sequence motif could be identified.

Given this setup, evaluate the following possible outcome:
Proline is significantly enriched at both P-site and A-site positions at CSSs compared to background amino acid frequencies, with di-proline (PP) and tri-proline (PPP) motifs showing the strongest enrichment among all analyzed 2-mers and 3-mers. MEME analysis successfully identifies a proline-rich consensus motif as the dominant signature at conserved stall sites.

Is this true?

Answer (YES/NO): NO